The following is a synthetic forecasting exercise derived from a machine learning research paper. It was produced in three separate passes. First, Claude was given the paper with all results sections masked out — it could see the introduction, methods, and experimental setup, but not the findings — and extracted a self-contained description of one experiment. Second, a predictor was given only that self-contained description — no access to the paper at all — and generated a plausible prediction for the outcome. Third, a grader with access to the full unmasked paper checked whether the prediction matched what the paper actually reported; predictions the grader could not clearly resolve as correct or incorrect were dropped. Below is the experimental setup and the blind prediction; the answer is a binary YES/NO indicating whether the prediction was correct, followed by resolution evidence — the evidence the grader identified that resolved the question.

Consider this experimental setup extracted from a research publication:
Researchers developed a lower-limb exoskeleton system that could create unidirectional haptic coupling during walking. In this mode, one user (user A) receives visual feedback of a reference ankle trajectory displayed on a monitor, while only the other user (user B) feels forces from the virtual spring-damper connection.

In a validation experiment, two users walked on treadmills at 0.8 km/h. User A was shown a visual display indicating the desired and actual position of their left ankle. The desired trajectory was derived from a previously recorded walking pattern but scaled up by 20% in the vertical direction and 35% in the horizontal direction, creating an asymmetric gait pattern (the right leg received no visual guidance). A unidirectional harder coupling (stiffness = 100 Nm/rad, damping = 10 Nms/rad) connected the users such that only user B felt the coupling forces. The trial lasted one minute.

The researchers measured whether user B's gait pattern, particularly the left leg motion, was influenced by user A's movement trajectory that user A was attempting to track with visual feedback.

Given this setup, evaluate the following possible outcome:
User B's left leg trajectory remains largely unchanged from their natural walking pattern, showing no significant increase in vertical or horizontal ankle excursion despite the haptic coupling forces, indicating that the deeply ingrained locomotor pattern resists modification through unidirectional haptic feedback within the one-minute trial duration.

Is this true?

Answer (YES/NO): NO